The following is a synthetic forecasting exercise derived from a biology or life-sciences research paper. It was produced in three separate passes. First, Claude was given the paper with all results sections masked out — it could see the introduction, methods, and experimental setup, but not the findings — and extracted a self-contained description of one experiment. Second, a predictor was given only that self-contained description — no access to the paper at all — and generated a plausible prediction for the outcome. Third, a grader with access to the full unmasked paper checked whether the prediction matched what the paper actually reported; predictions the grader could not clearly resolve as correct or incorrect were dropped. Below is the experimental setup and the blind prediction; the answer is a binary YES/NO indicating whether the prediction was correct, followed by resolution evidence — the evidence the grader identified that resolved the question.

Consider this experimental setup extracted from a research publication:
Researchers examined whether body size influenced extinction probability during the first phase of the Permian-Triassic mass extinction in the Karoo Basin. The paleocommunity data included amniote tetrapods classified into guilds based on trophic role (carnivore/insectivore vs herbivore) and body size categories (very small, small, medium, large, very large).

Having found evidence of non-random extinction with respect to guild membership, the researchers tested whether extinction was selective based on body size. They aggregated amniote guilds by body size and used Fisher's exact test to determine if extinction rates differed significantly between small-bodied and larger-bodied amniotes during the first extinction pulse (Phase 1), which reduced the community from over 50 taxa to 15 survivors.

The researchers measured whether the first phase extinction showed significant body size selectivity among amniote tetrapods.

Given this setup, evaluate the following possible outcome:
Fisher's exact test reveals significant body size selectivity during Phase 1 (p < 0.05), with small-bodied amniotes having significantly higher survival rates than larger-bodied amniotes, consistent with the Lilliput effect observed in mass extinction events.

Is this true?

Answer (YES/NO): NO